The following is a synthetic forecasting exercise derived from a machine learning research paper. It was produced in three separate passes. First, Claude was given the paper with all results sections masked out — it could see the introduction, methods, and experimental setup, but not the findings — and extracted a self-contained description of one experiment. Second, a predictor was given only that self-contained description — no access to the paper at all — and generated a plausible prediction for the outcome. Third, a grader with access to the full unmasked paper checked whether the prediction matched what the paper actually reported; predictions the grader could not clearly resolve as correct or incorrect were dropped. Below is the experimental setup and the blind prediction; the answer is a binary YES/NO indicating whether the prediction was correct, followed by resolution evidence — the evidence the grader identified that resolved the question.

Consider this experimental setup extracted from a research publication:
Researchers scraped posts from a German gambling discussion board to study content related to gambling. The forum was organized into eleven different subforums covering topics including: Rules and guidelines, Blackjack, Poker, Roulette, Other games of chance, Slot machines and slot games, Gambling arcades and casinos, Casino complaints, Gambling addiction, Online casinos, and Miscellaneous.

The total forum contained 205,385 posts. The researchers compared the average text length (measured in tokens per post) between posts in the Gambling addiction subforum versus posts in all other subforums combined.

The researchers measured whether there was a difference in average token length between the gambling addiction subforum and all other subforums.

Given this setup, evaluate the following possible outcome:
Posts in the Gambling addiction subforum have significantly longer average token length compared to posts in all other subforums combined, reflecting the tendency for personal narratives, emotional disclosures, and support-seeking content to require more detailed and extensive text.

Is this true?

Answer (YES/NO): YES